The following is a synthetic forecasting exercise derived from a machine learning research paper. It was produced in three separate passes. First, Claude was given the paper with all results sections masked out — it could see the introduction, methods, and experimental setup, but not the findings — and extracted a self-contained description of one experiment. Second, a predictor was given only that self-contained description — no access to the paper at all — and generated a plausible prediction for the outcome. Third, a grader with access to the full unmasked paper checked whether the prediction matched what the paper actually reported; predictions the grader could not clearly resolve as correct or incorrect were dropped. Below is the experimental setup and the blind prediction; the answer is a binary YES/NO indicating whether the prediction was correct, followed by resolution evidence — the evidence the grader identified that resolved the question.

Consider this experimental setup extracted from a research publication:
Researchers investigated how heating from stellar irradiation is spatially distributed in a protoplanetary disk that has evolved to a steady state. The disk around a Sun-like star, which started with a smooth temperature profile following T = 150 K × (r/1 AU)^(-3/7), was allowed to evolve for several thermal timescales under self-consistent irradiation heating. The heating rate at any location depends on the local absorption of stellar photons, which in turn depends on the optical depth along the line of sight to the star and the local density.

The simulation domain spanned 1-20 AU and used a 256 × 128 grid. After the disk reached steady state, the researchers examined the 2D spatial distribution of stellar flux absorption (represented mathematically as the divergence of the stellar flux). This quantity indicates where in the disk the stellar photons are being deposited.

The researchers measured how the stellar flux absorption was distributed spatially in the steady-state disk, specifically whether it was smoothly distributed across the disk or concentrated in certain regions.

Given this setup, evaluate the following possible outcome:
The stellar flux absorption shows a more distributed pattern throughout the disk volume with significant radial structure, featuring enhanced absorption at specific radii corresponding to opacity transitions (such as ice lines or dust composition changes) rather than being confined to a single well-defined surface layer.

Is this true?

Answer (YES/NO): NO